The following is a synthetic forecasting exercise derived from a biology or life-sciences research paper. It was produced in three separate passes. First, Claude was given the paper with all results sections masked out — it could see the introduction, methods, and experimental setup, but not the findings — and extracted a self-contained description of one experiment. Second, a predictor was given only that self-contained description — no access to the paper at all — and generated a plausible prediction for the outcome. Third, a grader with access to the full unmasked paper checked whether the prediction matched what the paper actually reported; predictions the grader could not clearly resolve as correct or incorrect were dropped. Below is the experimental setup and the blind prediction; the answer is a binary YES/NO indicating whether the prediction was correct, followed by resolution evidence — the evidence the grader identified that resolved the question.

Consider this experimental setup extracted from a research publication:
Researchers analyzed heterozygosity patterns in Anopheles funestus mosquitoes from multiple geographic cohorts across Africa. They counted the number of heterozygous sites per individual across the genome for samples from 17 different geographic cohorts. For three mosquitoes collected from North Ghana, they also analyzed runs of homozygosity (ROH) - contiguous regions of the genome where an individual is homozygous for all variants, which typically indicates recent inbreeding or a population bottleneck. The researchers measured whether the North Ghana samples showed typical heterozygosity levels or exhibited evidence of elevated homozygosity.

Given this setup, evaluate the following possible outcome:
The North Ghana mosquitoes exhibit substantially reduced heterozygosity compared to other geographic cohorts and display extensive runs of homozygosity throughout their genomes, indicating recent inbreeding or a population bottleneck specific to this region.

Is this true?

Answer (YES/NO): YES